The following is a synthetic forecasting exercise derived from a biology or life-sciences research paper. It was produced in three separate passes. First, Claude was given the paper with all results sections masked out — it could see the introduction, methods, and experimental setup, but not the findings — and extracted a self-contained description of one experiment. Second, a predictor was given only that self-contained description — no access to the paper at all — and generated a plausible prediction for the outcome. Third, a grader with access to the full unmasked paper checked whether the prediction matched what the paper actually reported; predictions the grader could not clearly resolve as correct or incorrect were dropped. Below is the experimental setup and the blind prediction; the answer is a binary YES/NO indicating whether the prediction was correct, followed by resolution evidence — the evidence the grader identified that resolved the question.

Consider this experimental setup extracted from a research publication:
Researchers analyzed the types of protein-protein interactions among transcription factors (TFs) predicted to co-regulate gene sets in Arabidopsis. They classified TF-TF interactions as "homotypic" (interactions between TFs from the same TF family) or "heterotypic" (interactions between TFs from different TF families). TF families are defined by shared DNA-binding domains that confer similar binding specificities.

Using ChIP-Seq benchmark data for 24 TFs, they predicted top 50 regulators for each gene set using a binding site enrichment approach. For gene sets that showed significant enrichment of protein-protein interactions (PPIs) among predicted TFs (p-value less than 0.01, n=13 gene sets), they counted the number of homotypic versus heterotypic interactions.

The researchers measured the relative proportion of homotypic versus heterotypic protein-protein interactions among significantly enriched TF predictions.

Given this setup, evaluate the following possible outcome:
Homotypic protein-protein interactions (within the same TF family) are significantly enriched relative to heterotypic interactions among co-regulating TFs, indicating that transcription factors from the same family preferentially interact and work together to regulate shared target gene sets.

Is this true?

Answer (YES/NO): YES